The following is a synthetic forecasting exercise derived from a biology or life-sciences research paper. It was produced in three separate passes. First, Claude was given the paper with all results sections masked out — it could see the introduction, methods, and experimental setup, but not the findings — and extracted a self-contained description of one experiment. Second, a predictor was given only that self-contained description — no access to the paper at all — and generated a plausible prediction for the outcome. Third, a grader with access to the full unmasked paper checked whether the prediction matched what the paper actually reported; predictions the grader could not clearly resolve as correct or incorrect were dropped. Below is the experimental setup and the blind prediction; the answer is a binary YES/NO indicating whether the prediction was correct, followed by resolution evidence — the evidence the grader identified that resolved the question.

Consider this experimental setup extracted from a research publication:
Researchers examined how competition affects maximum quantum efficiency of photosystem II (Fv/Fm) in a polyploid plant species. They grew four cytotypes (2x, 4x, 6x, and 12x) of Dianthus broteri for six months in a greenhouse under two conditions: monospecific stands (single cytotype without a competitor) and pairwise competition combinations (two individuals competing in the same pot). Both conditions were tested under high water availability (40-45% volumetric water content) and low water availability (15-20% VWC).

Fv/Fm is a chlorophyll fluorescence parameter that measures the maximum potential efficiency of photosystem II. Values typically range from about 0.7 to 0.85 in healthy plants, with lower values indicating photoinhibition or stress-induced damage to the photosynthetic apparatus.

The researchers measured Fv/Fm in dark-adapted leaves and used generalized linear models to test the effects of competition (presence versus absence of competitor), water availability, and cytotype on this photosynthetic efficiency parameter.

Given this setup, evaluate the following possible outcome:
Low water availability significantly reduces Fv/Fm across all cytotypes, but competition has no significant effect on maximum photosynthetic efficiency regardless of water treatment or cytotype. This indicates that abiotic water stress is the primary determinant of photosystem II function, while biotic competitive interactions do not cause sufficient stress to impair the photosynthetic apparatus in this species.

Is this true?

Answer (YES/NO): YES